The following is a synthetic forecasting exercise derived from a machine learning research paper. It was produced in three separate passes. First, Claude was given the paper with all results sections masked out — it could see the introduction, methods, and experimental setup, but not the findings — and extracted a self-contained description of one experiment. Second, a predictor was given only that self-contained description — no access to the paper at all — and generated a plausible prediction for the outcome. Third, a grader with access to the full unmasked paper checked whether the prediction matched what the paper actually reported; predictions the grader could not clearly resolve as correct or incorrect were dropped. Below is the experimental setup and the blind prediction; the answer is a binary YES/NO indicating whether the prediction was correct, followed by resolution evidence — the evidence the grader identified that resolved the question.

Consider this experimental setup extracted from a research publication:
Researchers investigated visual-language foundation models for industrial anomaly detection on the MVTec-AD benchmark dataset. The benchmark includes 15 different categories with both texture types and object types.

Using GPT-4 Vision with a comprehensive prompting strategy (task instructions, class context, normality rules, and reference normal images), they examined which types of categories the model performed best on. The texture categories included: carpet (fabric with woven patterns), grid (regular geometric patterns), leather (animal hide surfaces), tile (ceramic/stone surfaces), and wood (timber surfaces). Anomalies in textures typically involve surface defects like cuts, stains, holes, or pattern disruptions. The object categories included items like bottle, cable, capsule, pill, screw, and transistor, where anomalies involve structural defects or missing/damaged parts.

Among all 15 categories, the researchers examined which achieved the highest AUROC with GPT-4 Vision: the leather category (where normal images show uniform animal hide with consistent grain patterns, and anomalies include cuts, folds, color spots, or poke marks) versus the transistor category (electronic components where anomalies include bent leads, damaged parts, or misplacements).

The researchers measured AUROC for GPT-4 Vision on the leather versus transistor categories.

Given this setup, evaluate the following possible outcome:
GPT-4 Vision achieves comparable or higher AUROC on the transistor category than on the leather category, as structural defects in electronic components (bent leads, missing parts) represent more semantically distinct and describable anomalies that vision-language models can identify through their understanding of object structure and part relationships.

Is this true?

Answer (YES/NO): NO